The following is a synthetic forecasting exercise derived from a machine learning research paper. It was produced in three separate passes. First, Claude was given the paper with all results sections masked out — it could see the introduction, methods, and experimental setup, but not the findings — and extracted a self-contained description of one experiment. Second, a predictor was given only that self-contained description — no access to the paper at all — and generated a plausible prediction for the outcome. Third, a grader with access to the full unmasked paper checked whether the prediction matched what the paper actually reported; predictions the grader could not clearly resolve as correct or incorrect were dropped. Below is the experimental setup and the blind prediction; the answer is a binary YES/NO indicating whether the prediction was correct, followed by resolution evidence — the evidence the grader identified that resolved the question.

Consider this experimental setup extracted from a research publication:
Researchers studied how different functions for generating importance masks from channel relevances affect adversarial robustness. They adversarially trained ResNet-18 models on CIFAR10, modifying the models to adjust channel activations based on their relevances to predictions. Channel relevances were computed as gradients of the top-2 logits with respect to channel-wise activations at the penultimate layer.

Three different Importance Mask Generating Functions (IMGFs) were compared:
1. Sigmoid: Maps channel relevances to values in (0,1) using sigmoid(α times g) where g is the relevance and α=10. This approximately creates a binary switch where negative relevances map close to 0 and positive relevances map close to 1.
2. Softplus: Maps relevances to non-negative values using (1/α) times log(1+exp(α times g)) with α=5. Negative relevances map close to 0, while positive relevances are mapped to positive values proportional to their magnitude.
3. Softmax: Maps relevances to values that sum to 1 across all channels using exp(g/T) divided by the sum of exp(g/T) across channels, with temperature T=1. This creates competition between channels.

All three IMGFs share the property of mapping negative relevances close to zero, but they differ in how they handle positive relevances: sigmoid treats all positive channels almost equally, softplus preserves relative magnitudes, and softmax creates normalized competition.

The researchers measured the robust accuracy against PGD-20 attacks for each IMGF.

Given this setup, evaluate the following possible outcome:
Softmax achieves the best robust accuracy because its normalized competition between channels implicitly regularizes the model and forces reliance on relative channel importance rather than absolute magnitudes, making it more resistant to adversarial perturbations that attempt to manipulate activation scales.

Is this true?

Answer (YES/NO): YES